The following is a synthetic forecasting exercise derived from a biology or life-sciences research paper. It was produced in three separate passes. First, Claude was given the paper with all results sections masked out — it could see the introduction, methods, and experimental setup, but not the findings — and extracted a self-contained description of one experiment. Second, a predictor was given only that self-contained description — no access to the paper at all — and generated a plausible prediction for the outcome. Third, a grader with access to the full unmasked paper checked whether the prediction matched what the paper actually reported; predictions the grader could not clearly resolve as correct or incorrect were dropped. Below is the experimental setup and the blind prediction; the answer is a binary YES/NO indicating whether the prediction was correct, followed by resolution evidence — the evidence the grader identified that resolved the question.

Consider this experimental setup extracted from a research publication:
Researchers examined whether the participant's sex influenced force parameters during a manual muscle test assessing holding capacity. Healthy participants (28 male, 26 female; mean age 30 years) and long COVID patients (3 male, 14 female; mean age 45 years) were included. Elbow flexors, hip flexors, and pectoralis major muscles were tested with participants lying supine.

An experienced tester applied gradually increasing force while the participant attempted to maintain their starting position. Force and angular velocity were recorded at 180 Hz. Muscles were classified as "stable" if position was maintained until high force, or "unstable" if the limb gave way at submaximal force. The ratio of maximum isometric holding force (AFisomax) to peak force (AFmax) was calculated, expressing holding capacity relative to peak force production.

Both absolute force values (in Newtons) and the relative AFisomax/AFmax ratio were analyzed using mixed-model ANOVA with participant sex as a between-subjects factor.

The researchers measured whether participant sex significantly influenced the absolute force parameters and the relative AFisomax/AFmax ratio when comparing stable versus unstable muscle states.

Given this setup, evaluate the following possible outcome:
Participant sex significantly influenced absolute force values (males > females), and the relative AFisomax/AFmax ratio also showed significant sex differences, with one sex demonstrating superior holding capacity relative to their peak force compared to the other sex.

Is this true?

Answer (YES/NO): YES